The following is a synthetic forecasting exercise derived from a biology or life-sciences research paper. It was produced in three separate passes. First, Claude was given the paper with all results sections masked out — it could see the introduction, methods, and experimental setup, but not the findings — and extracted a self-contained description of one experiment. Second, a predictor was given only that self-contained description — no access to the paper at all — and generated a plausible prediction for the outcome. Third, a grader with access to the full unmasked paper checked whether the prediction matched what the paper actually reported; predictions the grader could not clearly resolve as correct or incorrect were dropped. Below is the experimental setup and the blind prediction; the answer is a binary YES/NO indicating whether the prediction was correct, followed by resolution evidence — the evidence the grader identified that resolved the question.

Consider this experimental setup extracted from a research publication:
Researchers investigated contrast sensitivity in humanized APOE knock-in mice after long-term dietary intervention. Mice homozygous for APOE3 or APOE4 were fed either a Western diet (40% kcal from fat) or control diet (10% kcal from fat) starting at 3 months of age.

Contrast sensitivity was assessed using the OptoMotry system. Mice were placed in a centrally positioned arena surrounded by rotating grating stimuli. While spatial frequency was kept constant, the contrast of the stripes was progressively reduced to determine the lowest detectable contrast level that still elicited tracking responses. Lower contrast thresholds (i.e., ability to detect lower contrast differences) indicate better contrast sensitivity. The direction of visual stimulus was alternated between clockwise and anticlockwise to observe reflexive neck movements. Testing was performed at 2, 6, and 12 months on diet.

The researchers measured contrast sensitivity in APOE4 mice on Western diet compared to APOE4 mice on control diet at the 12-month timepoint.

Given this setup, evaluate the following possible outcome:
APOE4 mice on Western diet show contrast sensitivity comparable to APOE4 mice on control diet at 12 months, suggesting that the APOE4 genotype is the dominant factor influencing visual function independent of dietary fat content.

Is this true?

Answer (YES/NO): NO